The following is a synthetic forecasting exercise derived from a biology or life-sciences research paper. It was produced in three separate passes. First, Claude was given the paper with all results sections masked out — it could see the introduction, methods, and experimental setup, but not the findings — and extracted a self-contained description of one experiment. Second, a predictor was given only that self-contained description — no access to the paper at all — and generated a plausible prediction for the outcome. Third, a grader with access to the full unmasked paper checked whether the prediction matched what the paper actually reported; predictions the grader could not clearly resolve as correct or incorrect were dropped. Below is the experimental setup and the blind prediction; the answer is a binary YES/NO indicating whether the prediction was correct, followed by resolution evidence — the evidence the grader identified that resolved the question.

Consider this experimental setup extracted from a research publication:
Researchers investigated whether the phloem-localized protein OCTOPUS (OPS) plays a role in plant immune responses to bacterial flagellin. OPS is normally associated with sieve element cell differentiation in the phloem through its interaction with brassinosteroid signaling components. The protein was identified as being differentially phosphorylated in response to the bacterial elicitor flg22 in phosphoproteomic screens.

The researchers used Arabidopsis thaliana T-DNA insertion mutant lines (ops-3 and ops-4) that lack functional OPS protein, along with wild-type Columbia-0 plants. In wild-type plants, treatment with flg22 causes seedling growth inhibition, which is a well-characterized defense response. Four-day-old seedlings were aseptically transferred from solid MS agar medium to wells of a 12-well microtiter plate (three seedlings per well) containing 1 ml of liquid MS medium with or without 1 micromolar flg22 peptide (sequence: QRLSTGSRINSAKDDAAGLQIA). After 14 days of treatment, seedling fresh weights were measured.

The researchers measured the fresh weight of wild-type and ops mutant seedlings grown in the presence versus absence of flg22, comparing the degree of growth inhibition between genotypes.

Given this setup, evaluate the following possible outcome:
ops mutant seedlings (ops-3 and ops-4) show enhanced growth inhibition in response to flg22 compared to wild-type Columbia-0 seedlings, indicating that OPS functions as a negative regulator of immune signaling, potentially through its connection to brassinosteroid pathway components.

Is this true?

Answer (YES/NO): YES